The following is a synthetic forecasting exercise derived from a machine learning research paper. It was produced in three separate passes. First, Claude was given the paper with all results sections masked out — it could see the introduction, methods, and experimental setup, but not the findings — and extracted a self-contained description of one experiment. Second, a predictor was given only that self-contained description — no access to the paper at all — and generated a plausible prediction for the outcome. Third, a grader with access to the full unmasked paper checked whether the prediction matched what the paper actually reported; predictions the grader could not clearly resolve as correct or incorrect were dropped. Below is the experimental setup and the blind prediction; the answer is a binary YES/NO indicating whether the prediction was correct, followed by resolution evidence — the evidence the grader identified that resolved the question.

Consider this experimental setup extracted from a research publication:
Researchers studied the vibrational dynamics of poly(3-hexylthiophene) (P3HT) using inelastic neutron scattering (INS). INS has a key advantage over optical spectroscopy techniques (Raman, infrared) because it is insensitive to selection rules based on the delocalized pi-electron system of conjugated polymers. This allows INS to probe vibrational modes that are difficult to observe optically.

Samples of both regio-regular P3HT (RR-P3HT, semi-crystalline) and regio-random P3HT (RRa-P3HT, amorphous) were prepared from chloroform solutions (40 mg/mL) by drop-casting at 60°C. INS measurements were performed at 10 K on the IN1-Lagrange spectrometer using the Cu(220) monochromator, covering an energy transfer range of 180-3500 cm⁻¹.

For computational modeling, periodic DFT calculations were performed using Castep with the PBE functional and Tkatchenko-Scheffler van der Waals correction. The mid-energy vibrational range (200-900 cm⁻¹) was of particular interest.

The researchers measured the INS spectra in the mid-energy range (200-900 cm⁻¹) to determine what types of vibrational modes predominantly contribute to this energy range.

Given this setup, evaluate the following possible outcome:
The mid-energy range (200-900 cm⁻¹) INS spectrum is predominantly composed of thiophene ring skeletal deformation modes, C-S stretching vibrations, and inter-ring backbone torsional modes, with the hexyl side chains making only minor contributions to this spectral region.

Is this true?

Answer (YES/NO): NO